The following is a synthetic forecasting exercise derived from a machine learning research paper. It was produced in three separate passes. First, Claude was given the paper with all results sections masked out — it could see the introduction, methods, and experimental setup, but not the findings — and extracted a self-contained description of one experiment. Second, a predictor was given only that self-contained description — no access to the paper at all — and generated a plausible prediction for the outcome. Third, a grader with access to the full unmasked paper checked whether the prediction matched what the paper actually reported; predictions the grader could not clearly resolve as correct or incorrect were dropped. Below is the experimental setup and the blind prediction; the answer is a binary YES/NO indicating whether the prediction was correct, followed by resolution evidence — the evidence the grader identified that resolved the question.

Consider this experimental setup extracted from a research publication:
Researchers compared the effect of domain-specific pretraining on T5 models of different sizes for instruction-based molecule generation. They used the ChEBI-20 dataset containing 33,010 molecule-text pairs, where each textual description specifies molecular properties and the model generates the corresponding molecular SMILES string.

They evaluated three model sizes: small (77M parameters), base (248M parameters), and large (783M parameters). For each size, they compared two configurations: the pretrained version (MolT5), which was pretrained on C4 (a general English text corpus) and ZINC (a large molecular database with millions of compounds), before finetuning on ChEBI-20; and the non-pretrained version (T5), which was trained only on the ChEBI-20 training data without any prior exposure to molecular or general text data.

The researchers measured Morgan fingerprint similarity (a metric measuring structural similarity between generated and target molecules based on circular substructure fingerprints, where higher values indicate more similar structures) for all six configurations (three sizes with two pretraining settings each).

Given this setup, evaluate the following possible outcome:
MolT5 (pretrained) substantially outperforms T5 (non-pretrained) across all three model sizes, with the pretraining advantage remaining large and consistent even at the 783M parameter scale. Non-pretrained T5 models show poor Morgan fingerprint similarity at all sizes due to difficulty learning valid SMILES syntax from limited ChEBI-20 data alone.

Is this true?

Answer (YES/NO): NO